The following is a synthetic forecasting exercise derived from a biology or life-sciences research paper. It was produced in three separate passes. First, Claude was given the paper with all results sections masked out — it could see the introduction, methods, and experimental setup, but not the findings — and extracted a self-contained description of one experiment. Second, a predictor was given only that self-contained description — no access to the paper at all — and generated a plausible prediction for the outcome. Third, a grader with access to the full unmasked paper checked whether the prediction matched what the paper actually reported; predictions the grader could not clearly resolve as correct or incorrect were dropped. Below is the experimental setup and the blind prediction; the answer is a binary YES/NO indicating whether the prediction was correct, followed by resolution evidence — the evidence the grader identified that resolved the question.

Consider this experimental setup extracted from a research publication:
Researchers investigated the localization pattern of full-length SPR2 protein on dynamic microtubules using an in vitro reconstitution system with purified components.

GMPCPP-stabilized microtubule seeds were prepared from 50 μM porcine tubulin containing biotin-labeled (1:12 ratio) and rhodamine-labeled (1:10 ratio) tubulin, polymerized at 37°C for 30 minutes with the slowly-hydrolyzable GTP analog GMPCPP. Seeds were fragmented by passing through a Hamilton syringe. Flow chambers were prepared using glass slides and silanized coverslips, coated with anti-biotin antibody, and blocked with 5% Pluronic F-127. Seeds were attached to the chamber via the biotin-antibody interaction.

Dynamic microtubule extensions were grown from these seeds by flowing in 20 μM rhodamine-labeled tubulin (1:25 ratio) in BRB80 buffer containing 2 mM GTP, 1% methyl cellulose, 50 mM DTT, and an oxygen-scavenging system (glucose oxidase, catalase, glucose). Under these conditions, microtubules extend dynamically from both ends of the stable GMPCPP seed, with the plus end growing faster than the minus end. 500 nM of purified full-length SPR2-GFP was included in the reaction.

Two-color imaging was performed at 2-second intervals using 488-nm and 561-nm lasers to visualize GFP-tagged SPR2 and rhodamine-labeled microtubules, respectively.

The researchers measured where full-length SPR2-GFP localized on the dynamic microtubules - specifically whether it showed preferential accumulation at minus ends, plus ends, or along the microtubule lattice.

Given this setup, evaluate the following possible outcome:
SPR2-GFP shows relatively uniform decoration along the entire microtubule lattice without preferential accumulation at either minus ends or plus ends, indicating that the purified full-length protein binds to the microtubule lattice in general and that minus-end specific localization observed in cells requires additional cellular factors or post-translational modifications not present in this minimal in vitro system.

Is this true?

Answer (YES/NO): NO